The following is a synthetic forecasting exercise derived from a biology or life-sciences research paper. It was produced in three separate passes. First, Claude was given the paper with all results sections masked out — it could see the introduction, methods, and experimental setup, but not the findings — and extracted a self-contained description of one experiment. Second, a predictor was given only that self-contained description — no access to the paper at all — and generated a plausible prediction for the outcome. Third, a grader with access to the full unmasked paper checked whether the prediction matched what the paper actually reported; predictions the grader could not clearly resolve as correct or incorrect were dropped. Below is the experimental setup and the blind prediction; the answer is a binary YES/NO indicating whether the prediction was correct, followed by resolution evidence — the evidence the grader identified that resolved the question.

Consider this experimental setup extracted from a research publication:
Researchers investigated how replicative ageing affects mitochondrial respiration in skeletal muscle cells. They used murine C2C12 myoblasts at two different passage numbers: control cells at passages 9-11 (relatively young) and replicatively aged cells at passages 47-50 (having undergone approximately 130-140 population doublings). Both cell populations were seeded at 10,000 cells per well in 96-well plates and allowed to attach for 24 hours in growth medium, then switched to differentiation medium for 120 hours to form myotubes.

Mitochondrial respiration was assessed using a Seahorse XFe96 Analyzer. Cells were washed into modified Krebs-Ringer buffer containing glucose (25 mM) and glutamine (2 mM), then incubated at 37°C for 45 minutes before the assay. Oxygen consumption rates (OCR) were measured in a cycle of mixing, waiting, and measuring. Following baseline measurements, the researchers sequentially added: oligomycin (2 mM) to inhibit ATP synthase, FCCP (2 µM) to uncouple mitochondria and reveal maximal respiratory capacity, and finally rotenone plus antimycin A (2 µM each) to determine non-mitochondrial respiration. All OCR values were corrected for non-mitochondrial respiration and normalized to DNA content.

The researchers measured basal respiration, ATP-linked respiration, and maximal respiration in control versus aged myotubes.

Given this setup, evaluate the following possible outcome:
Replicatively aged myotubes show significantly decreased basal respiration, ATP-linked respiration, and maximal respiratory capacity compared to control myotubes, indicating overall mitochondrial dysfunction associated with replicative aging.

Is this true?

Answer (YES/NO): NO